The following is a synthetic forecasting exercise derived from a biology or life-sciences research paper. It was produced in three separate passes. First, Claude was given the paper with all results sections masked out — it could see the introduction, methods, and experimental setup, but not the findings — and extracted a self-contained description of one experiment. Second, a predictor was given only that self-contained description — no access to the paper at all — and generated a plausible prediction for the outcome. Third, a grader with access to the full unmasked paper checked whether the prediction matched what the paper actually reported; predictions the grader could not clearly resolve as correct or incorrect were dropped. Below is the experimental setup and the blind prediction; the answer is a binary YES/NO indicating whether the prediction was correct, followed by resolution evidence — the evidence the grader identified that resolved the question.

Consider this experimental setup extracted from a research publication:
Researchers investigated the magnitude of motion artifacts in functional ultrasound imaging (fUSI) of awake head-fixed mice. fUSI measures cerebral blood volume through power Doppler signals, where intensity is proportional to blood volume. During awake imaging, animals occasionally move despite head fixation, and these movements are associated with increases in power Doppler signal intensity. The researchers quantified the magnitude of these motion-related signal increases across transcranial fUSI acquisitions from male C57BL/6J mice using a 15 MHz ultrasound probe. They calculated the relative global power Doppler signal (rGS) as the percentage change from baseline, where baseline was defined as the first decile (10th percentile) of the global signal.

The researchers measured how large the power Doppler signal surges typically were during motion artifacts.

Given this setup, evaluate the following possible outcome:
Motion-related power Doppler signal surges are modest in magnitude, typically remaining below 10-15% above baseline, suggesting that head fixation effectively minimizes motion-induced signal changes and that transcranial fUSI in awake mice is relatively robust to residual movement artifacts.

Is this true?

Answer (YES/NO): NO